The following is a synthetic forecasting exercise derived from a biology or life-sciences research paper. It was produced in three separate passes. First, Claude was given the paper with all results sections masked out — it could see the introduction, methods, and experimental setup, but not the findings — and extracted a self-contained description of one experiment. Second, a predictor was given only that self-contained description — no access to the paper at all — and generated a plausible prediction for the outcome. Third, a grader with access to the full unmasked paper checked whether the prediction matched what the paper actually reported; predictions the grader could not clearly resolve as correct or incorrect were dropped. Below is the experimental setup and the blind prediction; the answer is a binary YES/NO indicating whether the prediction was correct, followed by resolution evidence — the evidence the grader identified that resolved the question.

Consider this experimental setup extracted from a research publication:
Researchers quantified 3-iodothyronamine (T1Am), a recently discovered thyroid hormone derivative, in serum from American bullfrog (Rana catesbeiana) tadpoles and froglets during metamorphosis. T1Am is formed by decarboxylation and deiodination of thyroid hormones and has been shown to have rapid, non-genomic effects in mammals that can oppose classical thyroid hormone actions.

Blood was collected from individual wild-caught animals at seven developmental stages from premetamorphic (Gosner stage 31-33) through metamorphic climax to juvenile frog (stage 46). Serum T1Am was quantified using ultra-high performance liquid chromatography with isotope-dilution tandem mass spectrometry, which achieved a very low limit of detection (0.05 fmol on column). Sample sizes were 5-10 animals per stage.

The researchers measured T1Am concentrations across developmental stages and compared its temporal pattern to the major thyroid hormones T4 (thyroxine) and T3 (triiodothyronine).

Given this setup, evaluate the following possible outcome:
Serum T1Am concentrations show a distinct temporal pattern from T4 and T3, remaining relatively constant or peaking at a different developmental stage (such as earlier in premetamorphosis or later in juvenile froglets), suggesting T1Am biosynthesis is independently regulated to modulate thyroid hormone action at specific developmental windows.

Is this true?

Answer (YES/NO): YES